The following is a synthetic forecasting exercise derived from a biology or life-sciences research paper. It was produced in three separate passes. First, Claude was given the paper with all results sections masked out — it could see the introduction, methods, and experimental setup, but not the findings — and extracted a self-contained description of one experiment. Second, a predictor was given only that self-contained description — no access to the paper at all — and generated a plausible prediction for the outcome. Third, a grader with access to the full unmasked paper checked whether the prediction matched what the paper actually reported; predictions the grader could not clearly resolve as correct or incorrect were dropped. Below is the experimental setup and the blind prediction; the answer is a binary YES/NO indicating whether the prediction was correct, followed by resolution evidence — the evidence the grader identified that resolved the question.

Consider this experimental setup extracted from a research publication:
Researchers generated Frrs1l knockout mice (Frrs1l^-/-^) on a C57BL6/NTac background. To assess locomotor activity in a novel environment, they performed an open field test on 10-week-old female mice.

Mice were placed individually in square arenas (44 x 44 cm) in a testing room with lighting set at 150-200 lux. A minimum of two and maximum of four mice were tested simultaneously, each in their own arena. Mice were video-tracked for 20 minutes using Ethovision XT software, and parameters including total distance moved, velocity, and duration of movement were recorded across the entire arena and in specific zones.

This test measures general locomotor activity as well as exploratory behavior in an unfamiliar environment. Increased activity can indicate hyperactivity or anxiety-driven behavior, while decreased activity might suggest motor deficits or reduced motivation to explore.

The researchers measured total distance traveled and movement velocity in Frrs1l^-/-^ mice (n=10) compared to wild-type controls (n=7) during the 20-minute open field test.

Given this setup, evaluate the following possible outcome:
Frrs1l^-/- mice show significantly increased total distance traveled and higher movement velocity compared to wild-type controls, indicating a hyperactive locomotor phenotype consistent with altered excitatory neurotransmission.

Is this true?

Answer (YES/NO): YES